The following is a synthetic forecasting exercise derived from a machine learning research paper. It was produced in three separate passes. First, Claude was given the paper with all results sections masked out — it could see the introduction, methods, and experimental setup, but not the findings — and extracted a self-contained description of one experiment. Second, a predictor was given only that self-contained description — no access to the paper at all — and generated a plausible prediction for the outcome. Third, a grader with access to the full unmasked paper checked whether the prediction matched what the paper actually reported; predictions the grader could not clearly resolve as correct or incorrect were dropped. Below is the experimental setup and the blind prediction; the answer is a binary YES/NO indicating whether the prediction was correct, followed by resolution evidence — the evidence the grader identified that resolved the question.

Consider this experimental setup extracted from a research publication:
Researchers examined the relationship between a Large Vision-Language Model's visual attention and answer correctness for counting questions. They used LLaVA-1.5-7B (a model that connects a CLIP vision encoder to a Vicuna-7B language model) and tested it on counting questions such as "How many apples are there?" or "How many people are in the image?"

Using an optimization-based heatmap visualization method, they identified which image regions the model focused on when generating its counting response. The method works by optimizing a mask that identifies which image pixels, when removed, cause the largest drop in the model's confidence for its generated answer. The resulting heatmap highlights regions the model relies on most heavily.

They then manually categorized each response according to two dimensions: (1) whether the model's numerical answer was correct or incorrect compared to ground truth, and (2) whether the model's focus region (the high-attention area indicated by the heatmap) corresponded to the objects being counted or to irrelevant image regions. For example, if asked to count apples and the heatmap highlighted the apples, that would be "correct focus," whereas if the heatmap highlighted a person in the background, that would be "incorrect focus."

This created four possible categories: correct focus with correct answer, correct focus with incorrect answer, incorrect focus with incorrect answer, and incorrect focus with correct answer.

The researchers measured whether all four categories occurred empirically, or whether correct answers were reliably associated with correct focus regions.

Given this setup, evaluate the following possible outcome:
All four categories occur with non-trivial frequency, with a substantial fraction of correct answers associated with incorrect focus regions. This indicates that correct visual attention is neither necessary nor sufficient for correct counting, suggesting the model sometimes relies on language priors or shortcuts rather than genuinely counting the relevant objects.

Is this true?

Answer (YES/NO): YES